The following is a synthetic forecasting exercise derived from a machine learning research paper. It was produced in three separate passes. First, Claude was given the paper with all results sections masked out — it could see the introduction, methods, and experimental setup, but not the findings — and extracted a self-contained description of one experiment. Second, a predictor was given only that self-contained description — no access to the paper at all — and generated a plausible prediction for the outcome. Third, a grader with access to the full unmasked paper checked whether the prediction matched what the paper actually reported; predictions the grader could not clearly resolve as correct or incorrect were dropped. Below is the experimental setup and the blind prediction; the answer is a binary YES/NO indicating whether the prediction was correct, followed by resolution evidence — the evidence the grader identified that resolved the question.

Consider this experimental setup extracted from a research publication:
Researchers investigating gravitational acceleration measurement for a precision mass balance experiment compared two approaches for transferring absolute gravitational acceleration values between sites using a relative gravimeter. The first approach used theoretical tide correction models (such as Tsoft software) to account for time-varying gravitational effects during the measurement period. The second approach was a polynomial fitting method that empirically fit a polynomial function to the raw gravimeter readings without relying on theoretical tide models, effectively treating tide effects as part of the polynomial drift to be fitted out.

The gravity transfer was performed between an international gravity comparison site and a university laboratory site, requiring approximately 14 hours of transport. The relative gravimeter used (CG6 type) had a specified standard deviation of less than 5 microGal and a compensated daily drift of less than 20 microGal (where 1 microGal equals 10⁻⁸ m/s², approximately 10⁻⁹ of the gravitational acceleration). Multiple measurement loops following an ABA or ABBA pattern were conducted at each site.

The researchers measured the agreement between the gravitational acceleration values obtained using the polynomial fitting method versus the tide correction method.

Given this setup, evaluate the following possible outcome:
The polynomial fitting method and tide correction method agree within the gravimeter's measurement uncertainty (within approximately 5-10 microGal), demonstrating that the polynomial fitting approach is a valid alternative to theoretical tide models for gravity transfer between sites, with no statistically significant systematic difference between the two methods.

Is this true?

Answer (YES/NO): YES